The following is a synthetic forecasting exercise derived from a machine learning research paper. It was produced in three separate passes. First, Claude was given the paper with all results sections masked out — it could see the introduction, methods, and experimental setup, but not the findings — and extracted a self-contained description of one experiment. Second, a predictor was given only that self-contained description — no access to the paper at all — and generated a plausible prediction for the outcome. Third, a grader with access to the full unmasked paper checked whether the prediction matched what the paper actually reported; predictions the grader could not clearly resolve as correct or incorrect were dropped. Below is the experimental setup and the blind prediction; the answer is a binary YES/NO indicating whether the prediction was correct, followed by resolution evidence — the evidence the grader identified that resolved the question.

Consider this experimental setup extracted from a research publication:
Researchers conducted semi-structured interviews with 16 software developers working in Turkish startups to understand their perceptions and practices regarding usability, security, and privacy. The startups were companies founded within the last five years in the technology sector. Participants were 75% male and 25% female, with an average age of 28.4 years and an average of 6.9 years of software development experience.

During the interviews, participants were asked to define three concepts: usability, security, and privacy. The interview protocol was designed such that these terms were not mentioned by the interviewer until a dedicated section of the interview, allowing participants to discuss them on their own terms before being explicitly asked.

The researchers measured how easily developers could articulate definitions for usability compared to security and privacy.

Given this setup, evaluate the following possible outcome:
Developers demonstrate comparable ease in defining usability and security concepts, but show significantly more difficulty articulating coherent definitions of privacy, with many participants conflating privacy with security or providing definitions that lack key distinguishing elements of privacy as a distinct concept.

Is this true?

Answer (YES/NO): NO